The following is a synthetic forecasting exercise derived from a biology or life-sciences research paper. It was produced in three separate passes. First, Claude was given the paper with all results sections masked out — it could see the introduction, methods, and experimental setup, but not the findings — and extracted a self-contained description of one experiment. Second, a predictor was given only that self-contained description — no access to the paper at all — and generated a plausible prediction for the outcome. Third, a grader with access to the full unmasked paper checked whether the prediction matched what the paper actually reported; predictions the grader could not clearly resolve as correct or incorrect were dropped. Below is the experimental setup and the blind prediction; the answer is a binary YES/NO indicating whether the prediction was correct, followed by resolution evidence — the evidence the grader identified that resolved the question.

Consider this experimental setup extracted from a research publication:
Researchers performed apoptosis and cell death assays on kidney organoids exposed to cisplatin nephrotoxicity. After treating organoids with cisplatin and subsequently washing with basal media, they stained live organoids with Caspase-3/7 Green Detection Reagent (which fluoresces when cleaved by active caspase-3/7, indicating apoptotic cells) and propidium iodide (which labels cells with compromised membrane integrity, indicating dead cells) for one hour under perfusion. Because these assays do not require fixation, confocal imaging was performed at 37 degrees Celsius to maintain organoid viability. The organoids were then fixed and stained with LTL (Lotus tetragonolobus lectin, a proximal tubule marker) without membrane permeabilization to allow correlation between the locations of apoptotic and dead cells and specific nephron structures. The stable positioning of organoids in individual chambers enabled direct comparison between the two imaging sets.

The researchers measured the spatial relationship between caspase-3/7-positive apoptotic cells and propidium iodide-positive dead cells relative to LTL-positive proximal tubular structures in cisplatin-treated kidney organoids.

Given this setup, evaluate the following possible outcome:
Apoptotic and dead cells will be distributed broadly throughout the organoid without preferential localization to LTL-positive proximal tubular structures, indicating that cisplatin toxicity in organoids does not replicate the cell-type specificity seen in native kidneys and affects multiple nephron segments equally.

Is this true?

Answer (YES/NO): NO